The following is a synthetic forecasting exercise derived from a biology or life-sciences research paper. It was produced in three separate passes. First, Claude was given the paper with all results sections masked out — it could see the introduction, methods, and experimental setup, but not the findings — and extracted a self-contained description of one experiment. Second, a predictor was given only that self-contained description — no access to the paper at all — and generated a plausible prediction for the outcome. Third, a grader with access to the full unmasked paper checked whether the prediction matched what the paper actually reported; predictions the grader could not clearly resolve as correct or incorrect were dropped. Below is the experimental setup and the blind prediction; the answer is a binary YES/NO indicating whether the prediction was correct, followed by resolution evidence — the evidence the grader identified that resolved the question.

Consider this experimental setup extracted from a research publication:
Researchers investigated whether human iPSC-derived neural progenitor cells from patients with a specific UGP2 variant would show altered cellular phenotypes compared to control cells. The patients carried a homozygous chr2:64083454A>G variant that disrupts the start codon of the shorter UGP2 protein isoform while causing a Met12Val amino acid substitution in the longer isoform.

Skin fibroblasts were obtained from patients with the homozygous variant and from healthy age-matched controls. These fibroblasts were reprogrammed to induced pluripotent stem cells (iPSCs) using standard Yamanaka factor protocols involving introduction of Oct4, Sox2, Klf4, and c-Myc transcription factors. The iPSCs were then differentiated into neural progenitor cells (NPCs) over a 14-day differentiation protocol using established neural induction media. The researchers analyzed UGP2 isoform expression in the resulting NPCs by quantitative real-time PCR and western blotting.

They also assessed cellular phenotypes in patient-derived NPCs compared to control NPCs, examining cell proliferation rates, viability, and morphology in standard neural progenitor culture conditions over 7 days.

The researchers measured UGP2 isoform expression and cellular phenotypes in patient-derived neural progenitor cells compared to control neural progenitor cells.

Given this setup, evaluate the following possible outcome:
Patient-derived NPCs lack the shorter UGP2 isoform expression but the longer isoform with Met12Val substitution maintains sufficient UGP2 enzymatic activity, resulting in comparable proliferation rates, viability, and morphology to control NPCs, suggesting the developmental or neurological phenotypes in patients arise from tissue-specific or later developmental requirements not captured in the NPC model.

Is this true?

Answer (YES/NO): NO